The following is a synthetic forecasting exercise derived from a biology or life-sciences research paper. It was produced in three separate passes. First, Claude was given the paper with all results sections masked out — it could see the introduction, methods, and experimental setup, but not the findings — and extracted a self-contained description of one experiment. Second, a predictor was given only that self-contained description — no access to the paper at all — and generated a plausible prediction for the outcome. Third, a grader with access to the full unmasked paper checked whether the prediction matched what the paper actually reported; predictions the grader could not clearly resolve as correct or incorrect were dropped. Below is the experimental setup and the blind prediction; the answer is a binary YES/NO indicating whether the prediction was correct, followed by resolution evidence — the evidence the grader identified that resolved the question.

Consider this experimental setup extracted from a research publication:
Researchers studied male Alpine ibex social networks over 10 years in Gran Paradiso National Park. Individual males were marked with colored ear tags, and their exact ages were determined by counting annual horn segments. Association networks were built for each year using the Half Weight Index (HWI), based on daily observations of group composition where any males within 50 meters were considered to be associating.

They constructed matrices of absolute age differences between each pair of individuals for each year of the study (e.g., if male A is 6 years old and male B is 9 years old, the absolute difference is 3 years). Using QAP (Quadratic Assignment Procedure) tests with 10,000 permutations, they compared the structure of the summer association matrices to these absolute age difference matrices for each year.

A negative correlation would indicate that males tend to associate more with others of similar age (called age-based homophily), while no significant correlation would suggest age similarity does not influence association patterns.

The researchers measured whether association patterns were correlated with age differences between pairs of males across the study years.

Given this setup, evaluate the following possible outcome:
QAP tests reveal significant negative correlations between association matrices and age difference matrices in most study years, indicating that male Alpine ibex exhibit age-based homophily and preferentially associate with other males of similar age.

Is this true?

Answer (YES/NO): YES